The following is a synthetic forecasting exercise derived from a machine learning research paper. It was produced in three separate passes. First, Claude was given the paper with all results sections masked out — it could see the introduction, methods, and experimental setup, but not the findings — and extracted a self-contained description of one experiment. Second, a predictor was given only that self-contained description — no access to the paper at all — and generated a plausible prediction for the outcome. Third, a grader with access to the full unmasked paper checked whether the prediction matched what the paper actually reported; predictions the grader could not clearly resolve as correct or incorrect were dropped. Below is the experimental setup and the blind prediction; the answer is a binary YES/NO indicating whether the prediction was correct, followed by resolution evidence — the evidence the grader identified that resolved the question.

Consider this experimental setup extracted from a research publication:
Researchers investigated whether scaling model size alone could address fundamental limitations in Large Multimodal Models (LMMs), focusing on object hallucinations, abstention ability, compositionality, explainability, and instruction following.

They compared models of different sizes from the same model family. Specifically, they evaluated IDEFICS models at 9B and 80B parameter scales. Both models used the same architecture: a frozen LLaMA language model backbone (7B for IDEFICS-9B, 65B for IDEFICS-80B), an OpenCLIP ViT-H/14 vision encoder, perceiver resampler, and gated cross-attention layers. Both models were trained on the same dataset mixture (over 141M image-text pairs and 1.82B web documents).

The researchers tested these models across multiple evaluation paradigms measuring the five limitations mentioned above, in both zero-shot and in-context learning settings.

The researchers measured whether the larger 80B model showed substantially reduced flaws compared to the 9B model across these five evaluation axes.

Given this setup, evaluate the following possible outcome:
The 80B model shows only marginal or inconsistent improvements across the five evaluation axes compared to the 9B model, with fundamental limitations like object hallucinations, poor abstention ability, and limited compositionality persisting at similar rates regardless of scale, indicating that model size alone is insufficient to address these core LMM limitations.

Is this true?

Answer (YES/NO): NO